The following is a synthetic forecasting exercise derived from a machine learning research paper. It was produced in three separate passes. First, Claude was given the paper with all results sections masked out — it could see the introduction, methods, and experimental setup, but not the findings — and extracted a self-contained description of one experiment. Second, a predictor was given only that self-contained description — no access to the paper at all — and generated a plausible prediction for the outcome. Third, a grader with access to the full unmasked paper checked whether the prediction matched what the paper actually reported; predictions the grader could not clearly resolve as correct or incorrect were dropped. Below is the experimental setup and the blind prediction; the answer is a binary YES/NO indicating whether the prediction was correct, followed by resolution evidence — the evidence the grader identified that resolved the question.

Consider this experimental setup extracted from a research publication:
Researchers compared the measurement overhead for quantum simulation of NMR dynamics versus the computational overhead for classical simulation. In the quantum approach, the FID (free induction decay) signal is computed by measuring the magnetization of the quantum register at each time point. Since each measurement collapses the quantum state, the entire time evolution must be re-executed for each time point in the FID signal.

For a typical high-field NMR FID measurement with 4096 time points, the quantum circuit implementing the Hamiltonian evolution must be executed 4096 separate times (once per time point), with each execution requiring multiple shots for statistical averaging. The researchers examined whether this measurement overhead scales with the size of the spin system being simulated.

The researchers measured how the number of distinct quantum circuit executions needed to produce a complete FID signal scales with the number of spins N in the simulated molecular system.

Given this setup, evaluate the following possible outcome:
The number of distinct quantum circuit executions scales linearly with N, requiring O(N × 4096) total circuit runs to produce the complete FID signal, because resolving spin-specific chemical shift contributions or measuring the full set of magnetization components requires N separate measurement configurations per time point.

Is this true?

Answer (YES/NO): NO